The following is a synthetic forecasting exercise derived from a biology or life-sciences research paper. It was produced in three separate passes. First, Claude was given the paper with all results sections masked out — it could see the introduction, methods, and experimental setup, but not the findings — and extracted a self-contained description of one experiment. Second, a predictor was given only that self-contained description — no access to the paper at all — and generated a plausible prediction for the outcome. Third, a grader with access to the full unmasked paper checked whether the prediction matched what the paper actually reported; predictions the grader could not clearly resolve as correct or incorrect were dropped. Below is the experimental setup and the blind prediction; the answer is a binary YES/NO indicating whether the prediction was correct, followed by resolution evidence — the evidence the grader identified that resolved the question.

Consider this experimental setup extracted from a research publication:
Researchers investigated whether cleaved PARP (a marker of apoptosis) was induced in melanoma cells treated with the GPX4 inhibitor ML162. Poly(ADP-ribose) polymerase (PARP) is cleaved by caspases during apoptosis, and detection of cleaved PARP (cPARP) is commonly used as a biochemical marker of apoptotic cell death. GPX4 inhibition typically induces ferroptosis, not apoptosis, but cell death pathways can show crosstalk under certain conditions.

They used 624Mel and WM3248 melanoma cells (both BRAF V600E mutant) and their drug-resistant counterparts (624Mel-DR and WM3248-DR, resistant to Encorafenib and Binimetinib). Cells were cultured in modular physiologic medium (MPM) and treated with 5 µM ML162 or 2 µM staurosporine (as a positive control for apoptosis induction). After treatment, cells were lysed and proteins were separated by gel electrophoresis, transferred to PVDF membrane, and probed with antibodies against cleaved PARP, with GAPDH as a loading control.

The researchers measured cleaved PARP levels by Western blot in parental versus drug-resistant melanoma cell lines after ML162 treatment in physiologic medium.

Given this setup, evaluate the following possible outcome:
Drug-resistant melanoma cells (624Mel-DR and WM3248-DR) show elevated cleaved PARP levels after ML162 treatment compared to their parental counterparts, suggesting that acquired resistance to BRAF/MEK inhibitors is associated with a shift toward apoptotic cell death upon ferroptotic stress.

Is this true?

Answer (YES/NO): NO